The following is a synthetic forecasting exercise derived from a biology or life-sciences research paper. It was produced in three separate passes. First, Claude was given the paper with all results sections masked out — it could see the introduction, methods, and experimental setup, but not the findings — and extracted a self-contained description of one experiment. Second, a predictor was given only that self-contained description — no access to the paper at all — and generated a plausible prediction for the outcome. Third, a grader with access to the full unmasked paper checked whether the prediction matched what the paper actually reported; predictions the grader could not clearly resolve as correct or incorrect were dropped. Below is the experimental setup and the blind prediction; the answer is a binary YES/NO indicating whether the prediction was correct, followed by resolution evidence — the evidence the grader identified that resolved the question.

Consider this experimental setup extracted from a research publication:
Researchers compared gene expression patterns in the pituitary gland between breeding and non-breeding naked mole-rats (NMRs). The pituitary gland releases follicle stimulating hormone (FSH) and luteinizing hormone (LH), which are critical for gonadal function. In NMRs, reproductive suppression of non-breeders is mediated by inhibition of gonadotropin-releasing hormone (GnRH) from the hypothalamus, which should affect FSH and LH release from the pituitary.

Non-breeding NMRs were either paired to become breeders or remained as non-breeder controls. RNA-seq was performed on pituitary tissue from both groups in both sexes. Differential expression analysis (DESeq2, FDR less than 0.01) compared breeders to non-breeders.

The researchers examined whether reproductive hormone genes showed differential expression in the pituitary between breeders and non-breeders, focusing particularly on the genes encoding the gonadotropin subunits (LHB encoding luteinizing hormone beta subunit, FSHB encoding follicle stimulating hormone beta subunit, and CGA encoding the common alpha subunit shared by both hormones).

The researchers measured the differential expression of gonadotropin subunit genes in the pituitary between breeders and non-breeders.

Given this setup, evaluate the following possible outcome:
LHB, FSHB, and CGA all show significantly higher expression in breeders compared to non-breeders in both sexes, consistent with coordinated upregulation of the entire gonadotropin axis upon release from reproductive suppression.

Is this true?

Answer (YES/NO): NO